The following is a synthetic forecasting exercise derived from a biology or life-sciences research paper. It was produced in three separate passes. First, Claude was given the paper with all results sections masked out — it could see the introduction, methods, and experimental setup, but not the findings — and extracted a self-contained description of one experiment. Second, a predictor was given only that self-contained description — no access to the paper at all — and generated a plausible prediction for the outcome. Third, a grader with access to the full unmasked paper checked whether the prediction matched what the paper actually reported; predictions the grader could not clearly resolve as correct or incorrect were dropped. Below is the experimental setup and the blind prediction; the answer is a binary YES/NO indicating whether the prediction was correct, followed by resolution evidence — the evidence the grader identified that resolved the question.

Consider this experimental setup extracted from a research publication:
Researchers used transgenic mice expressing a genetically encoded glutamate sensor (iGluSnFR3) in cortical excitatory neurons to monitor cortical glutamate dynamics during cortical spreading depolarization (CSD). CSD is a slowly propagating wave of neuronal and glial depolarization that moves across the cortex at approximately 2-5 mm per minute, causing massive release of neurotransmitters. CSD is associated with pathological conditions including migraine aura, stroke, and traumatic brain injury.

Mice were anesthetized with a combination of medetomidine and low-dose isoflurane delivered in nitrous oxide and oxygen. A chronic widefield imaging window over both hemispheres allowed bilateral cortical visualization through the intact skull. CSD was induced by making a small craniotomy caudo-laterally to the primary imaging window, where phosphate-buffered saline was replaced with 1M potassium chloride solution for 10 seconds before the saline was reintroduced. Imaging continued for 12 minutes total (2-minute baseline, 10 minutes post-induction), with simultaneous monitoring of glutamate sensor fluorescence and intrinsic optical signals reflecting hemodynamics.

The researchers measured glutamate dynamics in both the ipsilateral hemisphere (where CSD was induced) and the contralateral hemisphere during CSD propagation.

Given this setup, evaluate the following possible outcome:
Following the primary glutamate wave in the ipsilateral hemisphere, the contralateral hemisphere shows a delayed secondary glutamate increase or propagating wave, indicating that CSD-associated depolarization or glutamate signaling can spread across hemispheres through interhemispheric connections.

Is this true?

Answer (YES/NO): NO